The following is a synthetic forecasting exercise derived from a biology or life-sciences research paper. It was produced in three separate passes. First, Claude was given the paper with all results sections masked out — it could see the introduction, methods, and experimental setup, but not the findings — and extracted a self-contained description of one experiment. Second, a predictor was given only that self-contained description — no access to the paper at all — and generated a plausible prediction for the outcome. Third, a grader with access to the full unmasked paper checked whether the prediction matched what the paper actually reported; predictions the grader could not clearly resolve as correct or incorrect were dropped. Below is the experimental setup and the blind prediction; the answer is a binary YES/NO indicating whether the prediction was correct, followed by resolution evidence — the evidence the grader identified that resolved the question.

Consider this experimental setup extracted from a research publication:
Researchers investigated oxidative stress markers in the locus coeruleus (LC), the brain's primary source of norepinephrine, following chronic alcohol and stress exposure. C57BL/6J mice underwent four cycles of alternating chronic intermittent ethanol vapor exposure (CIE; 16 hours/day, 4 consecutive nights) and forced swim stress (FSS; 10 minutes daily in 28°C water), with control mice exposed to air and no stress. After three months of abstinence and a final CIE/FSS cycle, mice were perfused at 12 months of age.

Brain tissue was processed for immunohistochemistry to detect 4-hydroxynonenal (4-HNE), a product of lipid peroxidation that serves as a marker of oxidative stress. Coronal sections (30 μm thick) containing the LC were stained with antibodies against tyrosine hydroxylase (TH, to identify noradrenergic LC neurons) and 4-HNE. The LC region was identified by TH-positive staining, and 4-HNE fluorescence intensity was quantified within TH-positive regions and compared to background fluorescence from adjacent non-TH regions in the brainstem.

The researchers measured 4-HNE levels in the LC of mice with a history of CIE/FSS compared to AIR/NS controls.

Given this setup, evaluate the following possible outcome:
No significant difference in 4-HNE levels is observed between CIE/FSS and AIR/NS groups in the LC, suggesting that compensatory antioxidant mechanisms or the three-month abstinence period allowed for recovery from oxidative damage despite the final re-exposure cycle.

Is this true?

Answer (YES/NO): NO